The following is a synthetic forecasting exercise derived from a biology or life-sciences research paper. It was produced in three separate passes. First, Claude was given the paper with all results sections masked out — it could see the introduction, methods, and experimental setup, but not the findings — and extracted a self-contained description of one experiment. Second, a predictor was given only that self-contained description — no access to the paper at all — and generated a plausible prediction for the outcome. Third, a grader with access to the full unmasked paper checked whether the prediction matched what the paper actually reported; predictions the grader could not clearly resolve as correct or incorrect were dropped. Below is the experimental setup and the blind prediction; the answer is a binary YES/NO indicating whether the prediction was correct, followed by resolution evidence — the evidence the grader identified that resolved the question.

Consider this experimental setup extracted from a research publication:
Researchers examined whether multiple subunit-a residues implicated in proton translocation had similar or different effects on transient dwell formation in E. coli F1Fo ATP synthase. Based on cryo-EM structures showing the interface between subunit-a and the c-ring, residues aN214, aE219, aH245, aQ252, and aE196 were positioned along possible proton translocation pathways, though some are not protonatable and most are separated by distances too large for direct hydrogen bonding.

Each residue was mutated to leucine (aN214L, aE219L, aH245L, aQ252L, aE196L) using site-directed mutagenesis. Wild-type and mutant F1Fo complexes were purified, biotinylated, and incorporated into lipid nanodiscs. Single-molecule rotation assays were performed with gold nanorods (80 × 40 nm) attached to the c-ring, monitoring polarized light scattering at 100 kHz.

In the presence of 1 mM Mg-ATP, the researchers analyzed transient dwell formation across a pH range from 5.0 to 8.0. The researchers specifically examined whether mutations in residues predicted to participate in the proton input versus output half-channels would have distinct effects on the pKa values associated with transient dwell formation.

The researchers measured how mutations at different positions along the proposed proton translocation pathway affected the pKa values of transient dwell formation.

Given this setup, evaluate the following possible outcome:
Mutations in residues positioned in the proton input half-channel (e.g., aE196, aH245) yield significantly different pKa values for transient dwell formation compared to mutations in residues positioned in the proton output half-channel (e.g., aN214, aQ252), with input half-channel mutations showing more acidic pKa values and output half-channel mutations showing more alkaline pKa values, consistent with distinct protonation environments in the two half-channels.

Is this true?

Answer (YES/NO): NO